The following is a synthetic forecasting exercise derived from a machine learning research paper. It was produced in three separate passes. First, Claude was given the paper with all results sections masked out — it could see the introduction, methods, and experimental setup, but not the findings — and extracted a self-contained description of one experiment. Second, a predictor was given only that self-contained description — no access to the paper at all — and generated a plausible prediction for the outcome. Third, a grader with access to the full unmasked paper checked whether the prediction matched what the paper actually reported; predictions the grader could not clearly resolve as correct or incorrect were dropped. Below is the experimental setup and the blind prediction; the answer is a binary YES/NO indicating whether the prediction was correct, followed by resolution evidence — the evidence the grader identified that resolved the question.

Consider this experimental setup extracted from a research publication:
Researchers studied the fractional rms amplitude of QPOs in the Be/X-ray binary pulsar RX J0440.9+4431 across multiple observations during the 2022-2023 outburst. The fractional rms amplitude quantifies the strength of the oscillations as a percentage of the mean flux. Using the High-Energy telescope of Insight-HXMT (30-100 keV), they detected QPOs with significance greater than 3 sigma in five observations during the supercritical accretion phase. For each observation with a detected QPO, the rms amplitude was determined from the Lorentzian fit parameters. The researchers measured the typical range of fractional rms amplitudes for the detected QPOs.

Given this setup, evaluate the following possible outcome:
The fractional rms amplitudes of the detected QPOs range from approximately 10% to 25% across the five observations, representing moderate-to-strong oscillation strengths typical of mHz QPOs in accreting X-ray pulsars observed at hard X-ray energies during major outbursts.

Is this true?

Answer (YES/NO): NO